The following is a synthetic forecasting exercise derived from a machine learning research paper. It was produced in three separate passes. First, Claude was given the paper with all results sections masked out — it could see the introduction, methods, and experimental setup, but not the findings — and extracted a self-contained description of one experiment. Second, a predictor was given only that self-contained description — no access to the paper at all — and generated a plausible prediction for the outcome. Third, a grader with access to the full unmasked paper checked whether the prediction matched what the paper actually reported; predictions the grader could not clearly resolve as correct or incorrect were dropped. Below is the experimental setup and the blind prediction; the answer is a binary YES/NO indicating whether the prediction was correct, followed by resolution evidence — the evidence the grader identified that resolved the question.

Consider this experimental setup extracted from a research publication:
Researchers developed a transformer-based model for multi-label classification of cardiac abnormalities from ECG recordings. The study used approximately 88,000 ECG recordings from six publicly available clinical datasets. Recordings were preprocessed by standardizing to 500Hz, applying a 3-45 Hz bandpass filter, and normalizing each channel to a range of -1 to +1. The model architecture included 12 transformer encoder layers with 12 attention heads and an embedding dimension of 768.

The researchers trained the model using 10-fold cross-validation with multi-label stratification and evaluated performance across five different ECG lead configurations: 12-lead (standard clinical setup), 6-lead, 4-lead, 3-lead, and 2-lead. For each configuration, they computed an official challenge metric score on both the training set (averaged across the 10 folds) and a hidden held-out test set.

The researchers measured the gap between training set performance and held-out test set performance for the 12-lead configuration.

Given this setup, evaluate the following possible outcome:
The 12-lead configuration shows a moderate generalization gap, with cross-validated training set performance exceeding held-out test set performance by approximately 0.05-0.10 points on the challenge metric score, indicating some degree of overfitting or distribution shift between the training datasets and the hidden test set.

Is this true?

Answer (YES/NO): NO